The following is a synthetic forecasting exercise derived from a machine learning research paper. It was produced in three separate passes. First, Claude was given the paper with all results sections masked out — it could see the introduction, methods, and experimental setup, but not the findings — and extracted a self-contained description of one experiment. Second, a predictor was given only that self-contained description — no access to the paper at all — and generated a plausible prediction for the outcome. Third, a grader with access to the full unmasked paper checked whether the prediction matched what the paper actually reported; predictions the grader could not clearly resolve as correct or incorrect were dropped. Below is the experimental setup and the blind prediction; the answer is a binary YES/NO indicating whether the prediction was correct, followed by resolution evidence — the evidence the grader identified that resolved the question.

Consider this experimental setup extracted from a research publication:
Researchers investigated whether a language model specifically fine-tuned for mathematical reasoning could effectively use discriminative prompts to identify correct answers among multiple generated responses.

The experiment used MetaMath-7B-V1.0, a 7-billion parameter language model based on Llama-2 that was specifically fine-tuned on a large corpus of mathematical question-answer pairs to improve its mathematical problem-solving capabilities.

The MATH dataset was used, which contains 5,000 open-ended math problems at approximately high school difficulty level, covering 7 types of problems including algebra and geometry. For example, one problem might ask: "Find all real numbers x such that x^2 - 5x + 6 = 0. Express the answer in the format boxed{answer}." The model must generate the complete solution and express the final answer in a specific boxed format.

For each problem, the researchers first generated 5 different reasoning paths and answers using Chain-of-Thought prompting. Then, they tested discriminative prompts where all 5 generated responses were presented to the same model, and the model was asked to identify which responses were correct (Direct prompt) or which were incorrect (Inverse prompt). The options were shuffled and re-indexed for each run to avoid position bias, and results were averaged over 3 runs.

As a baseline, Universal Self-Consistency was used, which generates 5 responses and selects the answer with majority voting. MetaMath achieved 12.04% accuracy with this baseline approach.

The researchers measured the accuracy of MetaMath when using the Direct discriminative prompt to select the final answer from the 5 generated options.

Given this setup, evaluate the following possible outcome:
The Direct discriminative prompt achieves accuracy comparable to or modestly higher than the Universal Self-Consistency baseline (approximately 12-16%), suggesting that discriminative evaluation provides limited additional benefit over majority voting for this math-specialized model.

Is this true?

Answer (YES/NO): NO